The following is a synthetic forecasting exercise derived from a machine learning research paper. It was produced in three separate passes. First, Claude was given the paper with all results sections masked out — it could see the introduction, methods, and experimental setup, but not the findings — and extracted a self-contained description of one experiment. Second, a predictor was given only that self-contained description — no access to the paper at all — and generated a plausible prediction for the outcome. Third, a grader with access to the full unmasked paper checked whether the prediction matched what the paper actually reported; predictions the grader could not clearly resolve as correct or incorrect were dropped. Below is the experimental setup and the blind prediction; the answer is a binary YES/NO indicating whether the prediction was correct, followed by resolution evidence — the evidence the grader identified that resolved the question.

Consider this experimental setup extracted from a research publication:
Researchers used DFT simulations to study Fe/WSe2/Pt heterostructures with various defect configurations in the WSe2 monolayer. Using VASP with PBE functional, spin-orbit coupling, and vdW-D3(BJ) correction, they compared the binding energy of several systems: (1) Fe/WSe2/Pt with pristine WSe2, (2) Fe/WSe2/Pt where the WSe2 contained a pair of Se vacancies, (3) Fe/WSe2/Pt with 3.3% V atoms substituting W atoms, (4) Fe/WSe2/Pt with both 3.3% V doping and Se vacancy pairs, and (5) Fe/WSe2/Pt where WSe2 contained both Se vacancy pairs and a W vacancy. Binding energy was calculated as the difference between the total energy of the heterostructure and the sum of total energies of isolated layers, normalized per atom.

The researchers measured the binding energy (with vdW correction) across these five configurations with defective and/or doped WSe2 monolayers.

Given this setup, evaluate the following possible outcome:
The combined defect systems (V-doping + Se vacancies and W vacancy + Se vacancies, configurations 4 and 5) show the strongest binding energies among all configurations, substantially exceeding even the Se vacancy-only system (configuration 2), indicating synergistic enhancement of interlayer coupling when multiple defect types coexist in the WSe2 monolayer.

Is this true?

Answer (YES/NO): NO